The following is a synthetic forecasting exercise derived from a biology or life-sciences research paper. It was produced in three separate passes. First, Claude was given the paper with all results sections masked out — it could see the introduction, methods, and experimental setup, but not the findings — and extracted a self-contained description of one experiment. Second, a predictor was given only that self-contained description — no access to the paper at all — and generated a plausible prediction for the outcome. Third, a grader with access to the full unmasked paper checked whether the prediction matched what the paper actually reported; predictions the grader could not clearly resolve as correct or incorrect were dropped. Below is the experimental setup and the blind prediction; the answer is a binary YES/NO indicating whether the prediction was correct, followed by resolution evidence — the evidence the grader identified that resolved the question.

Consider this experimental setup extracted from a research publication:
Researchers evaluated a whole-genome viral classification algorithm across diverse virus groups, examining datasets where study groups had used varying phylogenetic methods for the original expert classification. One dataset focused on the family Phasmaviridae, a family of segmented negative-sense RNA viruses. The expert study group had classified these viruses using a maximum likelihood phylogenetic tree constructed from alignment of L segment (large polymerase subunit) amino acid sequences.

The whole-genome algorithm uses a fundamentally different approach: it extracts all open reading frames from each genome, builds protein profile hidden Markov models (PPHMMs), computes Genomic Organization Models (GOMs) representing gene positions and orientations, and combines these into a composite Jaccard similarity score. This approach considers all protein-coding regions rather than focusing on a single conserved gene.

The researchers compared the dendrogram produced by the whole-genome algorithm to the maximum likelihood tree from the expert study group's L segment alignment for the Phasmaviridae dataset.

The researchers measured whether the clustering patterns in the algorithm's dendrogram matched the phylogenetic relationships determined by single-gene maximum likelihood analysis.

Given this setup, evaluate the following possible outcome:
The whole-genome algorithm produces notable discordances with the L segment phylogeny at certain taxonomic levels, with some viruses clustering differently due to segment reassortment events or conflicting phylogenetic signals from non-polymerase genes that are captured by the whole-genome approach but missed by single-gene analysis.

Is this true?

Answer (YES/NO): NO